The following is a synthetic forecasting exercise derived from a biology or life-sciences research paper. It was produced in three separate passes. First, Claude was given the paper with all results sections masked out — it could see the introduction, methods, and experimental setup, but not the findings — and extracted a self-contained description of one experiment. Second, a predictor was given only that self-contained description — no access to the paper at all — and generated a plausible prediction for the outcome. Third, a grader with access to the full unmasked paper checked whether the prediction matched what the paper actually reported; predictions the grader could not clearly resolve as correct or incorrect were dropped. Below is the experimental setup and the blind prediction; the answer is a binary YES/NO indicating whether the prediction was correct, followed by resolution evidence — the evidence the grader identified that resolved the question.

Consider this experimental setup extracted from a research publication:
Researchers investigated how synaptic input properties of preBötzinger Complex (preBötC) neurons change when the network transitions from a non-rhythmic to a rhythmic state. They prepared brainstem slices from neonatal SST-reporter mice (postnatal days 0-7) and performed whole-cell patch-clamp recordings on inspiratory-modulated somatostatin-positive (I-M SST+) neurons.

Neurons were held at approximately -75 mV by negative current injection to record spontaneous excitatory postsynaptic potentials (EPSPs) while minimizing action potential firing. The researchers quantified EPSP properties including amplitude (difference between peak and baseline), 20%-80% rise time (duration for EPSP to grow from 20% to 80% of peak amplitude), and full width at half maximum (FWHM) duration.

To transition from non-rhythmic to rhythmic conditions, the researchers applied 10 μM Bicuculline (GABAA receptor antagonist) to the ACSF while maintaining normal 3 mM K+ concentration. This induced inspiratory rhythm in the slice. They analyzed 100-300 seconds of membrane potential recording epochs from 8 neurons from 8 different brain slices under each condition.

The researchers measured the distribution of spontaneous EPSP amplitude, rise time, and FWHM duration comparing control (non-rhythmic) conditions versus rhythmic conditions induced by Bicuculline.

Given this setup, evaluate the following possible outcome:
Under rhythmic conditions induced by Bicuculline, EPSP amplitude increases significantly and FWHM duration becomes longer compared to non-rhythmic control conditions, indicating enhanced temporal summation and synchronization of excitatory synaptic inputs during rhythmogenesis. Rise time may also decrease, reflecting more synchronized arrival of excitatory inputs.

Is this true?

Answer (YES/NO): NO